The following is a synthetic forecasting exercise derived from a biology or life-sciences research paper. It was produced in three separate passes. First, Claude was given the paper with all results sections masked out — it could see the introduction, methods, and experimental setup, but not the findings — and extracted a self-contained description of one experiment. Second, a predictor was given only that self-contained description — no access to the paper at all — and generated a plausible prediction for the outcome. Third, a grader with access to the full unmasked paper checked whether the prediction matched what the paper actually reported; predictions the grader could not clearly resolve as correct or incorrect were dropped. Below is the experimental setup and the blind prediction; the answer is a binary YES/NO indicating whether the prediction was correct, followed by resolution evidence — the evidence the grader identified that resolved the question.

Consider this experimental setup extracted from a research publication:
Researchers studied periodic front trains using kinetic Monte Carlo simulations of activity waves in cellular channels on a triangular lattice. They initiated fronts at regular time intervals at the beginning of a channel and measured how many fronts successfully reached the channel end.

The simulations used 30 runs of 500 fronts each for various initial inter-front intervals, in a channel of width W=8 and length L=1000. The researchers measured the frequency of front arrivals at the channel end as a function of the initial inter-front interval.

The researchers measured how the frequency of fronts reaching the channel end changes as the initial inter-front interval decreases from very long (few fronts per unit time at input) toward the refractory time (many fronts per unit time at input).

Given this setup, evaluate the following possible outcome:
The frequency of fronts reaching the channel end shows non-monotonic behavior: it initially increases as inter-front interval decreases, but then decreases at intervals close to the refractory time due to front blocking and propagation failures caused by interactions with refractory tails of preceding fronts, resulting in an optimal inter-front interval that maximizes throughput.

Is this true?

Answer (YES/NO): YES